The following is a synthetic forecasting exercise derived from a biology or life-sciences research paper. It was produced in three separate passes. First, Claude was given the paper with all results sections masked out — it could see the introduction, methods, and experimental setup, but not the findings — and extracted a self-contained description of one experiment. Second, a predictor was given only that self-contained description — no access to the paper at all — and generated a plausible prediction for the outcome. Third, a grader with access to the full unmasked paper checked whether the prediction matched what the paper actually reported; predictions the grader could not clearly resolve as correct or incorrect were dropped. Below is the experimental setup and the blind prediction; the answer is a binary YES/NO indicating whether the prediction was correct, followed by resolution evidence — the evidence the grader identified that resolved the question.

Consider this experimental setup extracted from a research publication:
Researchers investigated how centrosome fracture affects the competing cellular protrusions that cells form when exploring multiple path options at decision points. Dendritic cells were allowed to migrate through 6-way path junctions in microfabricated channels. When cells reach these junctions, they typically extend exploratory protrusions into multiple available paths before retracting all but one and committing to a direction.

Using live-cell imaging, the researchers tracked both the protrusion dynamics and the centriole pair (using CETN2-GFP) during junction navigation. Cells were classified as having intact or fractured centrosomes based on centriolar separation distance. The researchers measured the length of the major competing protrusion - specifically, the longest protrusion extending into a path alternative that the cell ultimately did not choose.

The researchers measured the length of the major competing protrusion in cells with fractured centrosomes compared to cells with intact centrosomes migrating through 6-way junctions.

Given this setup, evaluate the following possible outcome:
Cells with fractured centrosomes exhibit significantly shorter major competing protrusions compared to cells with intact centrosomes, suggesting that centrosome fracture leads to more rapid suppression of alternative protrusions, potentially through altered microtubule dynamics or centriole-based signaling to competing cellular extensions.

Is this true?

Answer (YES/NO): NO